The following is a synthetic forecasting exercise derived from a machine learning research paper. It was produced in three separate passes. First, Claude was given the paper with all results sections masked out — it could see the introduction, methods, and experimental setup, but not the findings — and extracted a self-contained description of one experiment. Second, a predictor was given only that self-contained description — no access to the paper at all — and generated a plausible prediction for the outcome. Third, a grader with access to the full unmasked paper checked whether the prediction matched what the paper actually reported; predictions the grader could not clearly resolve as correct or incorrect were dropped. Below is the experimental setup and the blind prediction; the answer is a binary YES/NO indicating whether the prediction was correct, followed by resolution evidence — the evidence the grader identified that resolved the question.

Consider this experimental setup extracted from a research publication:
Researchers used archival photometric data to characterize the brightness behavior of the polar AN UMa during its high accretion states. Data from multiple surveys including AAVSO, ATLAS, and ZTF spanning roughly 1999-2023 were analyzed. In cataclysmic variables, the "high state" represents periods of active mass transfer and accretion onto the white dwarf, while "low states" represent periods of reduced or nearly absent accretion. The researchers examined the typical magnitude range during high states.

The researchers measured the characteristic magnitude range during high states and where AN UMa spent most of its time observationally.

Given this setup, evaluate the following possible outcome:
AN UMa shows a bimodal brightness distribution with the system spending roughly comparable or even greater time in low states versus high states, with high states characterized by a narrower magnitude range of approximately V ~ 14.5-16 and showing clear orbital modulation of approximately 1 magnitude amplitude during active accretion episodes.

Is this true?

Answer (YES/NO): NO